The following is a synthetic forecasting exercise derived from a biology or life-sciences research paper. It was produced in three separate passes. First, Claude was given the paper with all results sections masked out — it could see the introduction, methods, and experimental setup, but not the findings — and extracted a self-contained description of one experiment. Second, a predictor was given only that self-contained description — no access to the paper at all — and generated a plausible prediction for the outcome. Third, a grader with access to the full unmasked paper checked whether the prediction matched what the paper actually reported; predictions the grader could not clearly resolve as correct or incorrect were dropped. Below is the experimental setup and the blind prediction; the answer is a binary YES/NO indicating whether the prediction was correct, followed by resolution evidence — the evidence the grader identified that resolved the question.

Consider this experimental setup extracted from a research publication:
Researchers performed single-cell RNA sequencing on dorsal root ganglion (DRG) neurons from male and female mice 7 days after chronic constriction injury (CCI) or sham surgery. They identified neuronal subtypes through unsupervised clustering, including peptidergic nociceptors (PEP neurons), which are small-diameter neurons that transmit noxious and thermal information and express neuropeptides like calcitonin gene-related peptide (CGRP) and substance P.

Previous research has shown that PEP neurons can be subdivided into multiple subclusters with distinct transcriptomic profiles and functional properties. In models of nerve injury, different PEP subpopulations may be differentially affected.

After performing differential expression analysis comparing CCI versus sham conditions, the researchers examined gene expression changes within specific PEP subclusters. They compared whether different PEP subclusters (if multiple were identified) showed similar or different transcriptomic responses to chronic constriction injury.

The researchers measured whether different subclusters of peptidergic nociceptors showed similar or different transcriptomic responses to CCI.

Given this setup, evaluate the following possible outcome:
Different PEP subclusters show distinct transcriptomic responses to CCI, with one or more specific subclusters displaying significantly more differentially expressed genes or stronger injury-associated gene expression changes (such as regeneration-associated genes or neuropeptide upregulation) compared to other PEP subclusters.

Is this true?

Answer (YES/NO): YES